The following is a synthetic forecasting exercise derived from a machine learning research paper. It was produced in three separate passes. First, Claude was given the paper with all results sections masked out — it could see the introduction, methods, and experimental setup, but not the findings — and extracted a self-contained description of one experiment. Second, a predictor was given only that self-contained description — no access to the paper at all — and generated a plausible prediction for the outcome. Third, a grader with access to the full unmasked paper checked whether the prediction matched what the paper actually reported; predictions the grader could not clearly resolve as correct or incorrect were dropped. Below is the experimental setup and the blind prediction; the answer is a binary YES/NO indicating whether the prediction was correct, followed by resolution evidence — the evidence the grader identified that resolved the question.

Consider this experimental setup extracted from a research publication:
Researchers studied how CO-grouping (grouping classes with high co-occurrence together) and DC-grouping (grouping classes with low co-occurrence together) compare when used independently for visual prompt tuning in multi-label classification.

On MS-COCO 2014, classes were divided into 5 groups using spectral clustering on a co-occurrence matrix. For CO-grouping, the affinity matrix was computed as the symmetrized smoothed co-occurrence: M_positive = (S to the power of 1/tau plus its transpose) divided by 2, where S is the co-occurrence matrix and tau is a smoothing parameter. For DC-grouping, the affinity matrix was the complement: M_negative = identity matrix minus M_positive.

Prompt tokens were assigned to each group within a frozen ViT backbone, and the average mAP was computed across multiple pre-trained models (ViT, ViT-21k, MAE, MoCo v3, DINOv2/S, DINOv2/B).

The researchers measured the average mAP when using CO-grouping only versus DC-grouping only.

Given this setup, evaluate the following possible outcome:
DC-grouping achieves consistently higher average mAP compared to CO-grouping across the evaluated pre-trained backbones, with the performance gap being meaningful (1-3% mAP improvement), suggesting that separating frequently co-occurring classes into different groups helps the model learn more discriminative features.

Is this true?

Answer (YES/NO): NO